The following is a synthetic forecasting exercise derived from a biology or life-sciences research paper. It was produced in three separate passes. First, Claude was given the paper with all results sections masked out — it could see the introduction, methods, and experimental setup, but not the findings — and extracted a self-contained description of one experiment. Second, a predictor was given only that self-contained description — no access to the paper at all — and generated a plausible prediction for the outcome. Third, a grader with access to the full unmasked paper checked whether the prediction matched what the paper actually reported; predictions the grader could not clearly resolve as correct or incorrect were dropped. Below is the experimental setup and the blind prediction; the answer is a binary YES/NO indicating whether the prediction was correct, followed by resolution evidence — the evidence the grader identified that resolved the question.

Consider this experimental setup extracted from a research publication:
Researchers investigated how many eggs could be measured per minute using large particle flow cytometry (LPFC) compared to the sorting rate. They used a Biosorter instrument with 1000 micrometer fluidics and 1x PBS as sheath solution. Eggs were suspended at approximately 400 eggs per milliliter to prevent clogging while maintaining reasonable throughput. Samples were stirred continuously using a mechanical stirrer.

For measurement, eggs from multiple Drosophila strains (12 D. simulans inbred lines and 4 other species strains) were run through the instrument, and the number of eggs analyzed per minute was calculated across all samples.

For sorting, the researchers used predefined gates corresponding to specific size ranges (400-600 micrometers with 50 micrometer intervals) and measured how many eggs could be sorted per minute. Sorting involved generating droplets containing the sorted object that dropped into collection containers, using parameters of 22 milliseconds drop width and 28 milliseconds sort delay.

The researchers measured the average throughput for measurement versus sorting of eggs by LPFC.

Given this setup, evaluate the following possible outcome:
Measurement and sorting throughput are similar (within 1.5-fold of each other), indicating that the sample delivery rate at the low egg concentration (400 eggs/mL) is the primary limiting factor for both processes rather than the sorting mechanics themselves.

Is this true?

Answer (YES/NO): NO